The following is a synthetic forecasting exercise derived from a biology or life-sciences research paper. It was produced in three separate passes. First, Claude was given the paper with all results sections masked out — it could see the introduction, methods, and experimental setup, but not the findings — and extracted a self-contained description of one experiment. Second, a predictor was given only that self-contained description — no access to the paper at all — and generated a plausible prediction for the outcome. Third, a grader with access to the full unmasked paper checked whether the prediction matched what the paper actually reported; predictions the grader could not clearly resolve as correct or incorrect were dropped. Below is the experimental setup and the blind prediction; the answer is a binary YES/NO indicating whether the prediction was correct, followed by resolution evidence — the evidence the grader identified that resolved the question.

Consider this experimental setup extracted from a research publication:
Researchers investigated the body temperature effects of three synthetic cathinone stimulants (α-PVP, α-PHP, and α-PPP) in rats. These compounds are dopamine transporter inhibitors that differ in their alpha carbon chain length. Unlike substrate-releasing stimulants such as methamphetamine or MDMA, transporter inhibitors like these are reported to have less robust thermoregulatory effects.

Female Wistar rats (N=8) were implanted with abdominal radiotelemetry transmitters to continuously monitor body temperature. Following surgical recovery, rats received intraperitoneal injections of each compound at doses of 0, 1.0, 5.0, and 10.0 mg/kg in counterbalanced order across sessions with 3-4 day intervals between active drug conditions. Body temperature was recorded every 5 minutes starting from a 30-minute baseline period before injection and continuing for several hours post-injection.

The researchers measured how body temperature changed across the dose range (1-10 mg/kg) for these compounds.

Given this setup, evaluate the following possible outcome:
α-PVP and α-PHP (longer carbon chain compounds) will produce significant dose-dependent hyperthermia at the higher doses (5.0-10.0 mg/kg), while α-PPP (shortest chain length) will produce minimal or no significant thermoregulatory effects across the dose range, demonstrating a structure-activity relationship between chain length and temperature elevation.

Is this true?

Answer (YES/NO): NO